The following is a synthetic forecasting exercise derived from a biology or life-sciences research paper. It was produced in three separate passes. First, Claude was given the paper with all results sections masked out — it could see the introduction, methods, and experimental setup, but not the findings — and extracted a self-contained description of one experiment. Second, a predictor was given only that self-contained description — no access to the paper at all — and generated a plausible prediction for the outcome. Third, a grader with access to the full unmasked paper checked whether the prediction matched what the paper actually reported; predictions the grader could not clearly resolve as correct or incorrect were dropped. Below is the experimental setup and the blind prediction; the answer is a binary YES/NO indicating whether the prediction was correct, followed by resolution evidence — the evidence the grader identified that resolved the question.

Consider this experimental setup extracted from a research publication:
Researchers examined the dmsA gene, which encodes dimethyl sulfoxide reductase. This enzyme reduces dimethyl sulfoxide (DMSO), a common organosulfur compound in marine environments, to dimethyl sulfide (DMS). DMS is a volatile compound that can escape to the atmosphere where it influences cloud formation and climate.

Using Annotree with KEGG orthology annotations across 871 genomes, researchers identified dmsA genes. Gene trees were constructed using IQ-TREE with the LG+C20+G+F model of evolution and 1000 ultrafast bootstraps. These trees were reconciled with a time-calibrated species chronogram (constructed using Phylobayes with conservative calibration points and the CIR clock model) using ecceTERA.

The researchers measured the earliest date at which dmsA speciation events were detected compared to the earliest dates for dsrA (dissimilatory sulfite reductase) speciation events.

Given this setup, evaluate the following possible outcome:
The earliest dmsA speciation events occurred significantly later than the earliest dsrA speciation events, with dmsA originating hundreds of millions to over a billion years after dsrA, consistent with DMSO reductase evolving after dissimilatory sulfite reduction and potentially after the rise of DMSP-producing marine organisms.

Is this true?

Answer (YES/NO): YES